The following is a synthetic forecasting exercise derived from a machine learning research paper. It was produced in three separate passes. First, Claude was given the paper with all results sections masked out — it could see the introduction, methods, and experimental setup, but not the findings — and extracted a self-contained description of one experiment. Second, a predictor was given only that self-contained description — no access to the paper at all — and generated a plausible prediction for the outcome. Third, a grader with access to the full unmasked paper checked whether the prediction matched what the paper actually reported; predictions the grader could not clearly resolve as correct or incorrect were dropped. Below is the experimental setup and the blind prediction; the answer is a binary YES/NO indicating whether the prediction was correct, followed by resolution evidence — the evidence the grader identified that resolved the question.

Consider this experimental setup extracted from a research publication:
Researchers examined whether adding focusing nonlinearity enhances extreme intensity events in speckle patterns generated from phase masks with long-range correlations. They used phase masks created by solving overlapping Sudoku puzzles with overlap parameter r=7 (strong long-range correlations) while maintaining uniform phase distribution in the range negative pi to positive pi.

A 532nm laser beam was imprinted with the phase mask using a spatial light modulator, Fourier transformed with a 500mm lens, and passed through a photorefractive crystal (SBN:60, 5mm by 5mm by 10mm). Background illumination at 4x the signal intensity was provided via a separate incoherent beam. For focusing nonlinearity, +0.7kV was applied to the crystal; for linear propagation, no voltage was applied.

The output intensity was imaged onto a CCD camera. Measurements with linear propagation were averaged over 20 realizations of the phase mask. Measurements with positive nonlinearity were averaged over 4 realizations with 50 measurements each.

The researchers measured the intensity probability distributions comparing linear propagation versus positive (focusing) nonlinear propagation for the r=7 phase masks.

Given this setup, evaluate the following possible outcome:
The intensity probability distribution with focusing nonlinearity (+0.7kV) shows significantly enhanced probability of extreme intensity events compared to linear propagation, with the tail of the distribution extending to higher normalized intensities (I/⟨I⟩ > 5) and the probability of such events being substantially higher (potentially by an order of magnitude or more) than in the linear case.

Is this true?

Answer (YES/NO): YES